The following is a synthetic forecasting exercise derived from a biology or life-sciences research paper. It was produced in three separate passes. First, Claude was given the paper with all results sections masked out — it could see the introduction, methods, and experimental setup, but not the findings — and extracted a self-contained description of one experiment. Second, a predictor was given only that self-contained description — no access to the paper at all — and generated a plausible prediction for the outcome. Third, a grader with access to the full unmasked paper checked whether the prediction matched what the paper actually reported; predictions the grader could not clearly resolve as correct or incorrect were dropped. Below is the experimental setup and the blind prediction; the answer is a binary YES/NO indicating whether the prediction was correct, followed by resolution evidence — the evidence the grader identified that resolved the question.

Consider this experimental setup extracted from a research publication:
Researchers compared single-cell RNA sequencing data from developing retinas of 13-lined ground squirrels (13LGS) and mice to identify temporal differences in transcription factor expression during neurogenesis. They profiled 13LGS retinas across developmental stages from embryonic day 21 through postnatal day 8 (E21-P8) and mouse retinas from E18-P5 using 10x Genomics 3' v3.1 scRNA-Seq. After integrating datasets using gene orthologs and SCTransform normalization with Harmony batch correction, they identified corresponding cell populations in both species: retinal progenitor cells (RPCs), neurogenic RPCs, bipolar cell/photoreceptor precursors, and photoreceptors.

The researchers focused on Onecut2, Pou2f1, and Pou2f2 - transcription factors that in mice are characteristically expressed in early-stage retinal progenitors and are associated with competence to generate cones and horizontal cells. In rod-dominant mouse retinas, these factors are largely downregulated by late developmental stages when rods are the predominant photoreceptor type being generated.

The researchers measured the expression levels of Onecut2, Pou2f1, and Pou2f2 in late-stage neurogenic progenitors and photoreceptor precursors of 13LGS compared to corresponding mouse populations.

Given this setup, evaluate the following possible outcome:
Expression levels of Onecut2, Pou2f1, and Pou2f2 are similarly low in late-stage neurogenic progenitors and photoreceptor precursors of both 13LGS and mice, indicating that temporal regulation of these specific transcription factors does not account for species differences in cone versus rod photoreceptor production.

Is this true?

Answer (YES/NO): NO